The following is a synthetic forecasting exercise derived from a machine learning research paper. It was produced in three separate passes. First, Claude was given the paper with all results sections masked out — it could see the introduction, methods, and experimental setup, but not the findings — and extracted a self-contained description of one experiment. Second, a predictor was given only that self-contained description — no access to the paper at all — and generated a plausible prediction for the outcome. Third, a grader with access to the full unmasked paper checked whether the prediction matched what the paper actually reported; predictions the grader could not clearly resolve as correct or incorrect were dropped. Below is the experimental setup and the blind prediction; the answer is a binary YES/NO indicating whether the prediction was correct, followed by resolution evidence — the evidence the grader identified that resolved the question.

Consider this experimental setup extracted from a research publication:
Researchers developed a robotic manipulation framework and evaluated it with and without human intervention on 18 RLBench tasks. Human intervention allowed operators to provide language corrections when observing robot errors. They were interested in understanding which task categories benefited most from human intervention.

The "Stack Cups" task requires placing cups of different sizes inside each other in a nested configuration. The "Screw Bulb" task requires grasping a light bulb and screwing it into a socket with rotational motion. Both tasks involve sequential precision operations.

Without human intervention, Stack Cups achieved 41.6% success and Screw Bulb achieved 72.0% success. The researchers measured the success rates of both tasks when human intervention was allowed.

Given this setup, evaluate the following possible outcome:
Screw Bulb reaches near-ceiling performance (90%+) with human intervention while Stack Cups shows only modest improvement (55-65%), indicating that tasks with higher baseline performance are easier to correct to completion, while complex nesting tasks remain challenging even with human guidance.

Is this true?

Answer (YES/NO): NO